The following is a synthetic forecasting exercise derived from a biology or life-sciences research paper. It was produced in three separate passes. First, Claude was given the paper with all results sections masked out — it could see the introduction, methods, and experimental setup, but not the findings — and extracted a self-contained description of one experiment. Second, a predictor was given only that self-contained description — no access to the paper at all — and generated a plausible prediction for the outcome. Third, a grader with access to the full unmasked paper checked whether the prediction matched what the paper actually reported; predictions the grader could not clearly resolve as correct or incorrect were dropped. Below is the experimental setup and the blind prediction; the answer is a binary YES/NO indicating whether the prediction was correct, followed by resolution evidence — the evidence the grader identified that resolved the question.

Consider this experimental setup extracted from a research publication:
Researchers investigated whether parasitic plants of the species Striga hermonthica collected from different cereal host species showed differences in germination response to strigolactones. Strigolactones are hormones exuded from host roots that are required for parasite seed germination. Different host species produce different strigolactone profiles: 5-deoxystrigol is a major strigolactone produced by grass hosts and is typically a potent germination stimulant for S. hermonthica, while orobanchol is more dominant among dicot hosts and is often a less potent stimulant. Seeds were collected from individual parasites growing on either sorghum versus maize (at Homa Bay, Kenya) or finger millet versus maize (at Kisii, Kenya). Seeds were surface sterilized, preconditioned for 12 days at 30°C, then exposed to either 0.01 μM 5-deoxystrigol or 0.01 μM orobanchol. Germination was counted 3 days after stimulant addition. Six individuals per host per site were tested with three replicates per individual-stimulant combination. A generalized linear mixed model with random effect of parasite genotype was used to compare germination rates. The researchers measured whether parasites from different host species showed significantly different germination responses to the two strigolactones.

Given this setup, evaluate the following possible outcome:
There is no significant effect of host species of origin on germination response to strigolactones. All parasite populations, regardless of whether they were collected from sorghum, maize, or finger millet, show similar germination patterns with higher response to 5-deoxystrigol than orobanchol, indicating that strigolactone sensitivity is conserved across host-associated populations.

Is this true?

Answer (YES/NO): YES